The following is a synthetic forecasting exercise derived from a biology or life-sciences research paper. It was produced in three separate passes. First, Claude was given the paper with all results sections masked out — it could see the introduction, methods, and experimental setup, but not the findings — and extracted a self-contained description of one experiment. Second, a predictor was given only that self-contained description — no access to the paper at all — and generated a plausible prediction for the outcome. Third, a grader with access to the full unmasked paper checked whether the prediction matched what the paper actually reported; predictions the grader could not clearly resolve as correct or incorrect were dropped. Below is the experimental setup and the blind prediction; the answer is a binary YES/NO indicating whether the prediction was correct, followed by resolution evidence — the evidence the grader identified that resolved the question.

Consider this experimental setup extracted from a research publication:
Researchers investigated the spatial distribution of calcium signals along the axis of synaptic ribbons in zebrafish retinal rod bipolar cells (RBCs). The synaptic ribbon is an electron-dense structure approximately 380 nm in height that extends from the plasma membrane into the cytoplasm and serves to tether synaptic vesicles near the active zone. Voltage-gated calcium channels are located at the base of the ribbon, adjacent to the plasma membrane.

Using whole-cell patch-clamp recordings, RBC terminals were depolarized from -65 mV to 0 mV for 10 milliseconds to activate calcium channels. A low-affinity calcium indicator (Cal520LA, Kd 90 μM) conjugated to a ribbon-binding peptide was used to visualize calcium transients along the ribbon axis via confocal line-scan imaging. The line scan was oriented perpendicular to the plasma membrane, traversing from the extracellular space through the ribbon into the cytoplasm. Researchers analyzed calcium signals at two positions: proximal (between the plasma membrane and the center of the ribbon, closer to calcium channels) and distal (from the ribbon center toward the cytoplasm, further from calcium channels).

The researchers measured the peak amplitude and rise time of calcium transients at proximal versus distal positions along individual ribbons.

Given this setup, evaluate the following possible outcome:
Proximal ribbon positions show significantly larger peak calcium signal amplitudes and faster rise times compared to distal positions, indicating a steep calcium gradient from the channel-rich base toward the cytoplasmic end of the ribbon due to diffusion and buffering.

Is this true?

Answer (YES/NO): YES